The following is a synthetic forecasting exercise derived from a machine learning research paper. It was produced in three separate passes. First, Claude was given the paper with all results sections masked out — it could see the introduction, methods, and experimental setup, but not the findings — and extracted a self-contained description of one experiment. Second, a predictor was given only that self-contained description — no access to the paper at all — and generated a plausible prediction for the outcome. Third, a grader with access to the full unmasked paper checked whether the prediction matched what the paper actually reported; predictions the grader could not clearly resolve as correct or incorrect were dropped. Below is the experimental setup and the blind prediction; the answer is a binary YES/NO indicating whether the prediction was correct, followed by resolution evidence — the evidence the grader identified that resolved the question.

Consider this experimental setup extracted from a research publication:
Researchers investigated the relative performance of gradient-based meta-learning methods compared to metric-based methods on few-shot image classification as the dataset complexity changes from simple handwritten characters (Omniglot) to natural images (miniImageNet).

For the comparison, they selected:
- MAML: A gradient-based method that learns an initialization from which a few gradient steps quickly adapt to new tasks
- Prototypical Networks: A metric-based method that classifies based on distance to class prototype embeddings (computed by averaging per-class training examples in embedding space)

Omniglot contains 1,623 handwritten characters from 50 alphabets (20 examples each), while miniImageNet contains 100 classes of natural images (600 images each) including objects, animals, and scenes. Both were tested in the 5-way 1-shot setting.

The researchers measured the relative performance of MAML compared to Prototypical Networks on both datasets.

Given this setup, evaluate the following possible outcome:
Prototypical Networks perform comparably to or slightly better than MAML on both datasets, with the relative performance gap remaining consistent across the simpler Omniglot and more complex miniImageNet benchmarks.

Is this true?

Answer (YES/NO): NO